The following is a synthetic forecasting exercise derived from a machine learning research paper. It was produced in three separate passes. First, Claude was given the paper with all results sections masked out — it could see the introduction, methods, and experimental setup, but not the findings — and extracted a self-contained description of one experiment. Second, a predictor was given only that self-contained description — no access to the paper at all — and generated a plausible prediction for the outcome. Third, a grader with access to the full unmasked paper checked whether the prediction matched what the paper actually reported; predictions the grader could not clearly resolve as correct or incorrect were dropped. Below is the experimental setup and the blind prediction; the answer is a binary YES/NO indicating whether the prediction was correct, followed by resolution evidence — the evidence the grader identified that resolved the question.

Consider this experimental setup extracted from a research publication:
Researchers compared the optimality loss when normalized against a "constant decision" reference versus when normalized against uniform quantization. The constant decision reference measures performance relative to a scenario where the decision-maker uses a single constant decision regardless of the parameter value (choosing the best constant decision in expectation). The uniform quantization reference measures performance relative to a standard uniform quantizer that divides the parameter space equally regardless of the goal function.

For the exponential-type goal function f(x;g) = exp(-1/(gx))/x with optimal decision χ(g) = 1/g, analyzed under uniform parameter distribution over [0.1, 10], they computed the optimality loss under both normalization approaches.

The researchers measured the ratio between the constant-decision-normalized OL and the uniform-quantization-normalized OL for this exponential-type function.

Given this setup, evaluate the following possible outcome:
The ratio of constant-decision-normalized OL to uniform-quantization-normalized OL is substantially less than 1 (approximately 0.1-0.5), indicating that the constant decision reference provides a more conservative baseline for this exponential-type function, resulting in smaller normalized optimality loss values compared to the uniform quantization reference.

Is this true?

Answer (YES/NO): NO